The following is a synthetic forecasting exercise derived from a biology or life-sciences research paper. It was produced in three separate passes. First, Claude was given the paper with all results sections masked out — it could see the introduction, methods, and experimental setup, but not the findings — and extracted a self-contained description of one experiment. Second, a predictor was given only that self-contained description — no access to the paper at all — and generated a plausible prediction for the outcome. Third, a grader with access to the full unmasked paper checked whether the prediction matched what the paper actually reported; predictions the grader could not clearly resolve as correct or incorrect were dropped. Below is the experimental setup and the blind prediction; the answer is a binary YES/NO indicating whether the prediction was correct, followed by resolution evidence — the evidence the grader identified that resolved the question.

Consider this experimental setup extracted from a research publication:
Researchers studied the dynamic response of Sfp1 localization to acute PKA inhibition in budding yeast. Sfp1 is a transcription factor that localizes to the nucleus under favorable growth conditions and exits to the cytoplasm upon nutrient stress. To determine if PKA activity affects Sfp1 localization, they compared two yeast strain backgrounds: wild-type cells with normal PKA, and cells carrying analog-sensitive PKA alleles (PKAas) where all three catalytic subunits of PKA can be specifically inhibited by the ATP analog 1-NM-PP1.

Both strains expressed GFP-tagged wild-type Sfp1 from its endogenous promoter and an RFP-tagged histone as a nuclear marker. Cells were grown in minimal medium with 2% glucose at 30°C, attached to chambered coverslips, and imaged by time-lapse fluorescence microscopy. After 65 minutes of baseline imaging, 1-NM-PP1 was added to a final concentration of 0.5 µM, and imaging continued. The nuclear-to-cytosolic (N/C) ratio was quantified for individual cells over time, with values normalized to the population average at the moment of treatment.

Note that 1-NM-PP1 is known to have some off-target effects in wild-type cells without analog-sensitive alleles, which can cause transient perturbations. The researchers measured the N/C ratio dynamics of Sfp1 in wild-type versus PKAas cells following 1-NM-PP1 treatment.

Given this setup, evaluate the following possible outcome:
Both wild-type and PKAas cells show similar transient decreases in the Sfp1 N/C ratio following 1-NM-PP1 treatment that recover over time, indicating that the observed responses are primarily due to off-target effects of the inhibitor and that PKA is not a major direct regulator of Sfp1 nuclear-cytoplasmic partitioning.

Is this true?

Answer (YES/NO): NO